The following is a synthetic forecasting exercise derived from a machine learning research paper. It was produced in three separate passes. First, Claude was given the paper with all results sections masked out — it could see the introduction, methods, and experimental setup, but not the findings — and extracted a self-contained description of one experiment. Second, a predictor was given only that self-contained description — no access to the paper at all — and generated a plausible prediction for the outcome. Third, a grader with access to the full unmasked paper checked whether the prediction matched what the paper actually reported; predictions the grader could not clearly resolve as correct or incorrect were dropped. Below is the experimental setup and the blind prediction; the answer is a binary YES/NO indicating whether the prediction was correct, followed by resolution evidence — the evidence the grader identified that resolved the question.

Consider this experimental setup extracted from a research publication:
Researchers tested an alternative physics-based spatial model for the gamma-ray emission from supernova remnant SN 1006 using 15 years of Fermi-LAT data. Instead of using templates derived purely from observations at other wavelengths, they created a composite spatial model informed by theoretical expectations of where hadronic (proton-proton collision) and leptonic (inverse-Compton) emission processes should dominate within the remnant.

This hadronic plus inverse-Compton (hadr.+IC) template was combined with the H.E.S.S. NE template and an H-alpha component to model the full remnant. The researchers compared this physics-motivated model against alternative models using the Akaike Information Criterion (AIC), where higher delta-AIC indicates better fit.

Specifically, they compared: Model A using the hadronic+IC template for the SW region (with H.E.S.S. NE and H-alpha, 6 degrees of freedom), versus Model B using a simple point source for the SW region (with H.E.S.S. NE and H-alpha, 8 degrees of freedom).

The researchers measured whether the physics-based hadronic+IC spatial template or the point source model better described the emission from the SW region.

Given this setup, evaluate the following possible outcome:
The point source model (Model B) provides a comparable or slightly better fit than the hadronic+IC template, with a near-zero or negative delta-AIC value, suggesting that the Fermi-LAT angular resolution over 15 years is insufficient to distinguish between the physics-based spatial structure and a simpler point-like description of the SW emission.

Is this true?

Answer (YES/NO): NO